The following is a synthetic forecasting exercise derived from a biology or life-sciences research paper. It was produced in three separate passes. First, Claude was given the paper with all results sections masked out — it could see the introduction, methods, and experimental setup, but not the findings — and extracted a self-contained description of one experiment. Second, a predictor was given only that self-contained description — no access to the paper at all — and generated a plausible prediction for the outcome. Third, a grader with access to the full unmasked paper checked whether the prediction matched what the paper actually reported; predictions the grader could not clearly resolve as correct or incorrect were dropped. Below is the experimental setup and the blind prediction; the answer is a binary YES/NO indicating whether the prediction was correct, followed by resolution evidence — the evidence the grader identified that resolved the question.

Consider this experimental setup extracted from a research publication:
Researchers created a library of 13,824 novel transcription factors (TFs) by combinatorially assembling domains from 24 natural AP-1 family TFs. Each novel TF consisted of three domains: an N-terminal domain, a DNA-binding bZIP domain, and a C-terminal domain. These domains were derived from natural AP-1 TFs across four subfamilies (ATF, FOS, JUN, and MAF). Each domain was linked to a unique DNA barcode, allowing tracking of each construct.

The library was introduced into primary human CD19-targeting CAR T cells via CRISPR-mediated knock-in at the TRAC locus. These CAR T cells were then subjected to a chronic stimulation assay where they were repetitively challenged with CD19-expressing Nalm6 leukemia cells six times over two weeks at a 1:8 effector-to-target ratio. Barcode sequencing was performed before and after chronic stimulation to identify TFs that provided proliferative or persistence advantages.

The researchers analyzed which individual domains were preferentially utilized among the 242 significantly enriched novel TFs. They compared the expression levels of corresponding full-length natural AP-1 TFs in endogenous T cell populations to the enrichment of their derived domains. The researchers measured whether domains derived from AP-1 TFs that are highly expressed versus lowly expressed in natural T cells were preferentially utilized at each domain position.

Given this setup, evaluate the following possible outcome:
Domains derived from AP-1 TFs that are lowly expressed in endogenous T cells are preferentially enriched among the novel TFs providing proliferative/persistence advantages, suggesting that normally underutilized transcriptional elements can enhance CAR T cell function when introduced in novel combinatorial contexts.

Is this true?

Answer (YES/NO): YES